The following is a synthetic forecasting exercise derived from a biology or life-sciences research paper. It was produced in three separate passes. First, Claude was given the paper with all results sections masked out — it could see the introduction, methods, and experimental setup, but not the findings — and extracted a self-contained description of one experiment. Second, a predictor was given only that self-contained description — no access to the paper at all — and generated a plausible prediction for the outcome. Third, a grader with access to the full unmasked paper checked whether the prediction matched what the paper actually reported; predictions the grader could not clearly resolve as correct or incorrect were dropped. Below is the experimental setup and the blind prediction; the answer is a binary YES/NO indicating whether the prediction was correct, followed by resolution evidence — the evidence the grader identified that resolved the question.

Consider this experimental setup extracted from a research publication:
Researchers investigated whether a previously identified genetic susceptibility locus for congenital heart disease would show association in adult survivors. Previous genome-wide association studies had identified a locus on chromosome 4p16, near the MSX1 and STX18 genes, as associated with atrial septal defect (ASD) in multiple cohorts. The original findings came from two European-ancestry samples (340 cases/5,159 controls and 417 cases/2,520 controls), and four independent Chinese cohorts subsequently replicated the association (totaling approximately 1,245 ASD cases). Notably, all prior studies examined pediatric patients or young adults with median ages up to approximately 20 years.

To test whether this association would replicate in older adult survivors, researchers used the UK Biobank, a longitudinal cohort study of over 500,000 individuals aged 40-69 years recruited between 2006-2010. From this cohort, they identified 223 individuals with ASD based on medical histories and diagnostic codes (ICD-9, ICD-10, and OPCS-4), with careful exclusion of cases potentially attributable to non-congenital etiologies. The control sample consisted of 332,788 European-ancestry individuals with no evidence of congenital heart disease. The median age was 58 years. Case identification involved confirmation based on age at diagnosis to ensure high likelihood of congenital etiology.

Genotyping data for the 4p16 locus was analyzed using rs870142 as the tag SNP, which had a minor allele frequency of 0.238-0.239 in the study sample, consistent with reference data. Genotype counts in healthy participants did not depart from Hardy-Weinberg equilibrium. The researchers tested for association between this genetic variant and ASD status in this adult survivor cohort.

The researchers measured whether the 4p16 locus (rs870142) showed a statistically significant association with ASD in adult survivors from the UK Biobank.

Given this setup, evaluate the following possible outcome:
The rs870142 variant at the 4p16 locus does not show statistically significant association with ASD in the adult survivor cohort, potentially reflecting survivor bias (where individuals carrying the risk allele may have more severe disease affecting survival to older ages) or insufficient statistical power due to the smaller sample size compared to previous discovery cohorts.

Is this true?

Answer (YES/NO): NO